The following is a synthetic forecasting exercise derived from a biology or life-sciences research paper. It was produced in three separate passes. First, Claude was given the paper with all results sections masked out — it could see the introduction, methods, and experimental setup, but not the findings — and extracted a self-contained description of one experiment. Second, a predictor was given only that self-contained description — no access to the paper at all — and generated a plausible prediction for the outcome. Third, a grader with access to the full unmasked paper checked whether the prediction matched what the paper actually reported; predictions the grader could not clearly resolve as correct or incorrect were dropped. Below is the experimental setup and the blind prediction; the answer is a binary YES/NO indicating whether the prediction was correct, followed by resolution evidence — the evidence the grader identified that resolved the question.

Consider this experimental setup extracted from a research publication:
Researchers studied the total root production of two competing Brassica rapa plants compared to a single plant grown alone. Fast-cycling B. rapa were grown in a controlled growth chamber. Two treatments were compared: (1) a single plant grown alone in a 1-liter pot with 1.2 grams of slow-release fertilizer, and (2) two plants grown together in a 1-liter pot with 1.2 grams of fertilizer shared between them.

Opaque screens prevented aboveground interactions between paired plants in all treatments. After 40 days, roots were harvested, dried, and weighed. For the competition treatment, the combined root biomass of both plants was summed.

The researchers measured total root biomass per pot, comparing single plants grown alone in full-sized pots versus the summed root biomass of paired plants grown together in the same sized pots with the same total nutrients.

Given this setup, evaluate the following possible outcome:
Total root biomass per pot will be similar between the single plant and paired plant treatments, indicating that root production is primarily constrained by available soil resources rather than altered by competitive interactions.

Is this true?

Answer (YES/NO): YES